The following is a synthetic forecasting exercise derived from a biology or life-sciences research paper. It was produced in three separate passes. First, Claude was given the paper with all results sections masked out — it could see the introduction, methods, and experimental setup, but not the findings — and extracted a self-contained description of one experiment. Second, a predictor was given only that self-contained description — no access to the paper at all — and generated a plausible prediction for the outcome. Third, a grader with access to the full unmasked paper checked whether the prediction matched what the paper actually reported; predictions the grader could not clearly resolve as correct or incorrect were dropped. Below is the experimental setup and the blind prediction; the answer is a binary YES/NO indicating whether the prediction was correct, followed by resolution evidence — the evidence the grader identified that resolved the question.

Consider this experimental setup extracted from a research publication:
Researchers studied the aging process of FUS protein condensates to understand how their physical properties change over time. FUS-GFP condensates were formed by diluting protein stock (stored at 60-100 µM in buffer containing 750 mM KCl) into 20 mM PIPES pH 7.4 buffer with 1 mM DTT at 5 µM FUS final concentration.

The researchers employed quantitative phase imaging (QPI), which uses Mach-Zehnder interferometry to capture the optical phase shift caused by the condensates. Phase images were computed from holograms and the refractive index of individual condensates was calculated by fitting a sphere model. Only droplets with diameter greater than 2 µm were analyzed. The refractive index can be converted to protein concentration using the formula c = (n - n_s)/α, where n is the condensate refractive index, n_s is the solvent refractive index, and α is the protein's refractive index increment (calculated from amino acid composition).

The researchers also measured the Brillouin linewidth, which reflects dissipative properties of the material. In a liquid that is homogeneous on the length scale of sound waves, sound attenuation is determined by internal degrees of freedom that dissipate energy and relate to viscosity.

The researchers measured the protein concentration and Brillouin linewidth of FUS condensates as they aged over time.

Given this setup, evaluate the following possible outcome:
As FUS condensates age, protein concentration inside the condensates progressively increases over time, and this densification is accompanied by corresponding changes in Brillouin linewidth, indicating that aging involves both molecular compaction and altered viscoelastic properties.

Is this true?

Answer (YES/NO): NO